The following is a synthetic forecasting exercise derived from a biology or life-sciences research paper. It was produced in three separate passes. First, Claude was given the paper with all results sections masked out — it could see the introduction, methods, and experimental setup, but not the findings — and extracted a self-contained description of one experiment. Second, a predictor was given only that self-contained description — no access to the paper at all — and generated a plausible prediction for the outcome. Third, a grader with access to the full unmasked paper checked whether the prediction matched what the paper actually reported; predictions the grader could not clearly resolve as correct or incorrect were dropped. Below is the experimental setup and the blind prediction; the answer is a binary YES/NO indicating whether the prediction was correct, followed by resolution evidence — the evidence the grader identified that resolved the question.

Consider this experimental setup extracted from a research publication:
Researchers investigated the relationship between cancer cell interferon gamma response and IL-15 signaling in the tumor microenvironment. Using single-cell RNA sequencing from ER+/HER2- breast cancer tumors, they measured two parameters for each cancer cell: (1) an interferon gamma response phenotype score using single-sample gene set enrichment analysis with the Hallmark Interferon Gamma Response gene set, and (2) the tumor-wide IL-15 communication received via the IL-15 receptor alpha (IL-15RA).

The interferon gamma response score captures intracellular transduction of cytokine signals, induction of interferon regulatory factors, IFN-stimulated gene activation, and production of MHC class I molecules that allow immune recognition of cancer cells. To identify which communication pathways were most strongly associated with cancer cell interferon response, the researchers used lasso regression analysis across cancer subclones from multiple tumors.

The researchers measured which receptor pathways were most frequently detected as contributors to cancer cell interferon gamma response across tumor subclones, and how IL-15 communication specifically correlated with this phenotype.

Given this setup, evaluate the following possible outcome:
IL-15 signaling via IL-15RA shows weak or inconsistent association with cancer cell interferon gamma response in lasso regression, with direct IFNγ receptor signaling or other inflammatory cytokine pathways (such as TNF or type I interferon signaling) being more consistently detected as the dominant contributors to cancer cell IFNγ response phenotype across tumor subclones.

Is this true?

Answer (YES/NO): NO